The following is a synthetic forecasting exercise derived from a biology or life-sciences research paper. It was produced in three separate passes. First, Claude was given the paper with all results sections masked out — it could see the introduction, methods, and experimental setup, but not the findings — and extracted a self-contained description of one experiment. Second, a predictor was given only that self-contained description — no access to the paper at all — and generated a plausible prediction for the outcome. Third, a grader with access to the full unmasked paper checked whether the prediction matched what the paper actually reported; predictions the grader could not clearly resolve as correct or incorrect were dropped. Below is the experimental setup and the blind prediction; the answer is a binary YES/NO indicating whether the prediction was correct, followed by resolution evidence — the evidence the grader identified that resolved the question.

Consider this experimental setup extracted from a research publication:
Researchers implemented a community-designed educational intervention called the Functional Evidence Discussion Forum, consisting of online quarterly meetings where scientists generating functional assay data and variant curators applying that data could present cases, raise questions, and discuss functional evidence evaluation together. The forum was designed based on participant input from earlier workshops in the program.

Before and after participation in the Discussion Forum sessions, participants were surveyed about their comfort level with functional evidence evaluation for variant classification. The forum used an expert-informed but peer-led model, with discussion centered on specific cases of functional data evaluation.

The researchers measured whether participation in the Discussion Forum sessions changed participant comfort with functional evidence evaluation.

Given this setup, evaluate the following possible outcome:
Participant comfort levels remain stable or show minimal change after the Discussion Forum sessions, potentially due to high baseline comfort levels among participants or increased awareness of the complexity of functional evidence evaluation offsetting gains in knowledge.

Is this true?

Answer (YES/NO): NO